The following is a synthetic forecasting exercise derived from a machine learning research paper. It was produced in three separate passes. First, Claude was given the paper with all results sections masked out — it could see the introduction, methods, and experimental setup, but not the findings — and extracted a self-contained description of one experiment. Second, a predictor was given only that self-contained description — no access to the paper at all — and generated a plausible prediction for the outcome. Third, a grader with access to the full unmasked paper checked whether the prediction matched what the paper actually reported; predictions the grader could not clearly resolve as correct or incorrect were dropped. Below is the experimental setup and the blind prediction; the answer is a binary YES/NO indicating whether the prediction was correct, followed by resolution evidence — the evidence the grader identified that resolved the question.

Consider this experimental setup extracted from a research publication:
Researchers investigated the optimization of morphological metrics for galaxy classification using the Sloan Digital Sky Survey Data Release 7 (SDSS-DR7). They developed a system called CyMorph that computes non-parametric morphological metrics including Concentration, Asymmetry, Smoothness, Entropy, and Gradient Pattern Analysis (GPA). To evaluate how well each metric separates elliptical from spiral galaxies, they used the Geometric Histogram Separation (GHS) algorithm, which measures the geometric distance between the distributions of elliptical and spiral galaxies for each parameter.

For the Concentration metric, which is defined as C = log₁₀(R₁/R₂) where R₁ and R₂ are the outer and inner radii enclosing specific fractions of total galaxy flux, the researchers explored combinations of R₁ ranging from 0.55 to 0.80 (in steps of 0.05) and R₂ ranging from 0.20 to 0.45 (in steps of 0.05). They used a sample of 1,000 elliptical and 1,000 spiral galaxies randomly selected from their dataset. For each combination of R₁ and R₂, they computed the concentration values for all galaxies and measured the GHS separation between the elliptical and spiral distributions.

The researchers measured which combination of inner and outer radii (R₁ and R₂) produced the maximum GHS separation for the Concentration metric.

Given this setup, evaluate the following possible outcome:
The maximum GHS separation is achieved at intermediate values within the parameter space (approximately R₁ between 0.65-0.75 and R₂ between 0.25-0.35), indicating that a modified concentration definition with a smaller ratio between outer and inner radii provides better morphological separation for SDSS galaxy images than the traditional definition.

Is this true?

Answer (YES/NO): YES